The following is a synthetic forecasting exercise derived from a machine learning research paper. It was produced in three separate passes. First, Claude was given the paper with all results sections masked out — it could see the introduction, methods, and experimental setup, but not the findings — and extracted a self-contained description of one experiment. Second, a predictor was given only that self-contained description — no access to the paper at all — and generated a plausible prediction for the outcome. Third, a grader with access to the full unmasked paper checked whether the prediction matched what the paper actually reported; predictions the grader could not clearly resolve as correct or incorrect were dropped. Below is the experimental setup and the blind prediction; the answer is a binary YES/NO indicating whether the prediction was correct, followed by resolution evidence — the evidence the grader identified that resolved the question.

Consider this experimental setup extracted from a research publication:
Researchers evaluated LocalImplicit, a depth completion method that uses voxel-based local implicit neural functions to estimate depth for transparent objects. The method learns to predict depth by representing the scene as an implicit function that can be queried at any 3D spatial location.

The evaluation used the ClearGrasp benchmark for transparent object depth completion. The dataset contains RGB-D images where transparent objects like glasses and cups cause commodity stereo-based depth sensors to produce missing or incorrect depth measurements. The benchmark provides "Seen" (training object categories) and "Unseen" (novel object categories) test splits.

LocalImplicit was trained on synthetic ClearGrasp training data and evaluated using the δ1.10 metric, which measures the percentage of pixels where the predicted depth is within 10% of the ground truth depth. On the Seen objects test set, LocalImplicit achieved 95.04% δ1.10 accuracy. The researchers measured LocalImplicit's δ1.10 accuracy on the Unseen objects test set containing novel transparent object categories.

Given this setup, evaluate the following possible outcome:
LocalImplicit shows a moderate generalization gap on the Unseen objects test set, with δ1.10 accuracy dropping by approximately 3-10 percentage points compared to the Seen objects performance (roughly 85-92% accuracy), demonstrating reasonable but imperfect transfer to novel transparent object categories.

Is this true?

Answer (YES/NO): NO